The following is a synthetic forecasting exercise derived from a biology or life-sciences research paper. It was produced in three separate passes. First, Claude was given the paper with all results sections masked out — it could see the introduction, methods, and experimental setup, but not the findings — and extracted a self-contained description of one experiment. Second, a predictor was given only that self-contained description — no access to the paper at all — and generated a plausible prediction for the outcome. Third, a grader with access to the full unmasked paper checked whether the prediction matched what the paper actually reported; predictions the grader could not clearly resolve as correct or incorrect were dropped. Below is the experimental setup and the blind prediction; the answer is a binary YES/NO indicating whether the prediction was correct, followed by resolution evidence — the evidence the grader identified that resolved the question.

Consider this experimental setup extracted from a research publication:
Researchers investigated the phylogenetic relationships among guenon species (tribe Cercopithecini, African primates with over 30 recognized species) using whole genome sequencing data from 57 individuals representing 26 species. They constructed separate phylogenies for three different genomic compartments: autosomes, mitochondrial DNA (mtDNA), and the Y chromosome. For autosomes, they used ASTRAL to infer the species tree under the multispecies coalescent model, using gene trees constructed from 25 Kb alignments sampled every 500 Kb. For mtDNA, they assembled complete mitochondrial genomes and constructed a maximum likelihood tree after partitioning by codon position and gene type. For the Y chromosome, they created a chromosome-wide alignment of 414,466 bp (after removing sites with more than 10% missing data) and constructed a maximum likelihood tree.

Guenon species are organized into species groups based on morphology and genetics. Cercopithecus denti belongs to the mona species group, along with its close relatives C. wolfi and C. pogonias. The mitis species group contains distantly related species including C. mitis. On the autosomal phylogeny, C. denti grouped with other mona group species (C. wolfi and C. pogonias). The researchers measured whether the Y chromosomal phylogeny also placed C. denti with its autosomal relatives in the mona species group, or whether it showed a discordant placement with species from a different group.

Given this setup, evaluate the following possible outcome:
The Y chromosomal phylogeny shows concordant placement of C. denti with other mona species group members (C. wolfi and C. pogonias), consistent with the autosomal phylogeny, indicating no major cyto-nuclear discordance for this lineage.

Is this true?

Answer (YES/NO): NO